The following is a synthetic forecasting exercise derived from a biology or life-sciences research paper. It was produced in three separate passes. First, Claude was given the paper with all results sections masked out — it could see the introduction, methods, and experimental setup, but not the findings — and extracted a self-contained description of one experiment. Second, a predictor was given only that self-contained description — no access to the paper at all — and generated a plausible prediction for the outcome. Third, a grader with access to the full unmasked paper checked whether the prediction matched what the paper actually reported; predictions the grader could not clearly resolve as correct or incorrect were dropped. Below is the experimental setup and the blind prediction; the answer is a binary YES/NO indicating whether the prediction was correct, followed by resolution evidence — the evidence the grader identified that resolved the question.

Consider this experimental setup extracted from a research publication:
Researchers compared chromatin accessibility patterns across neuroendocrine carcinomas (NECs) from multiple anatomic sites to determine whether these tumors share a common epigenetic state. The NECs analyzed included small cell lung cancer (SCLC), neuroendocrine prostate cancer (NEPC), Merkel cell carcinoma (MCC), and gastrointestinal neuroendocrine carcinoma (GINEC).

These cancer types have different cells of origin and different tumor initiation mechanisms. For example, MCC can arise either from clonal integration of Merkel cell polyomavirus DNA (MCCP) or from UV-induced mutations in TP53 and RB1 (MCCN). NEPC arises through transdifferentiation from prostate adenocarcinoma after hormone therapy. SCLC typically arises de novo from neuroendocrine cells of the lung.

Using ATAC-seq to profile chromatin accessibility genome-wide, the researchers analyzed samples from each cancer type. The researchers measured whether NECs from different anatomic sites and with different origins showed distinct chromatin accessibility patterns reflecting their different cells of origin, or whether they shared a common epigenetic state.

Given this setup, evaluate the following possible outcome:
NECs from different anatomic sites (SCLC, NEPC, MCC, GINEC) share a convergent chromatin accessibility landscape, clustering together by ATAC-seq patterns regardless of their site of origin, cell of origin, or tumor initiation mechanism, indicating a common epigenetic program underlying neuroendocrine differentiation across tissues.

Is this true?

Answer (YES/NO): YES